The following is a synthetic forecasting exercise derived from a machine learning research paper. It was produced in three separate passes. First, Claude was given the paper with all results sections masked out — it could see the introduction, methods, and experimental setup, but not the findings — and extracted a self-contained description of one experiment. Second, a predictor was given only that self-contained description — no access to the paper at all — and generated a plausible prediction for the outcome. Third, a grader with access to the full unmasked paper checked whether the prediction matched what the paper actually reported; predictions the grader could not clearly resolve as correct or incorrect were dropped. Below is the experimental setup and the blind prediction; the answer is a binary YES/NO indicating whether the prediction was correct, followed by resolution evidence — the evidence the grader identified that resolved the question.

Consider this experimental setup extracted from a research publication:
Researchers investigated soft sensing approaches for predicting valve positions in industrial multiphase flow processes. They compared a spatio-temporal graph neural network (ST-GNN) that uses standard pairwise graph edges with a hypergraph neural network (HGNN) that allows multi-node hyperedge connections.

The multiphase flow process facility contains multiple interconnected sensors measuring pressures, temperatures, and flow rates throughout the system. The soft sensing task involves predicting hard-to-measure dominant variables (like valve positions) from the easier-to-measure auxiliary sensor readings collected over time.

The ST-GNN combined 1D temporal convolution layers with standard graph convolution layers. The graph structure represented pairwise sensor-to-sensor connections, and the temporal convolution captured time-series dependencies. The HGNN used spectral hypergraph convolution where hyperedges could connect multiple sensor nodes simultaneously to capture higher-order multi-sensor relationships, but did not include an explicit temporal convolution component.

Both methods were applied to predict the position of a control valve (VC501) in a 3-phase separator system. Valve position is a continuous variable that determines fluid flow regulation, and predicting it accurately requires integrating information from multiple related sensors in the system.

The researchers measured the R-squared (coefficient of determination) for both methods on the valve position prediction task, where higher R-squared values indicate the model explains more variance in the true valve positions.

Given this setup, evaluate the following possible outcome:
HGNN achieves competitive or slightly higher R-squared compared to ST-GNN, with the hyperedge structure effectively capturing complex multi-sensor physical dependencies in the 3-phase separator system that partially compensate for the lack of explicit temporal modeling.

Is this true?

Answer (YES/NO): NO